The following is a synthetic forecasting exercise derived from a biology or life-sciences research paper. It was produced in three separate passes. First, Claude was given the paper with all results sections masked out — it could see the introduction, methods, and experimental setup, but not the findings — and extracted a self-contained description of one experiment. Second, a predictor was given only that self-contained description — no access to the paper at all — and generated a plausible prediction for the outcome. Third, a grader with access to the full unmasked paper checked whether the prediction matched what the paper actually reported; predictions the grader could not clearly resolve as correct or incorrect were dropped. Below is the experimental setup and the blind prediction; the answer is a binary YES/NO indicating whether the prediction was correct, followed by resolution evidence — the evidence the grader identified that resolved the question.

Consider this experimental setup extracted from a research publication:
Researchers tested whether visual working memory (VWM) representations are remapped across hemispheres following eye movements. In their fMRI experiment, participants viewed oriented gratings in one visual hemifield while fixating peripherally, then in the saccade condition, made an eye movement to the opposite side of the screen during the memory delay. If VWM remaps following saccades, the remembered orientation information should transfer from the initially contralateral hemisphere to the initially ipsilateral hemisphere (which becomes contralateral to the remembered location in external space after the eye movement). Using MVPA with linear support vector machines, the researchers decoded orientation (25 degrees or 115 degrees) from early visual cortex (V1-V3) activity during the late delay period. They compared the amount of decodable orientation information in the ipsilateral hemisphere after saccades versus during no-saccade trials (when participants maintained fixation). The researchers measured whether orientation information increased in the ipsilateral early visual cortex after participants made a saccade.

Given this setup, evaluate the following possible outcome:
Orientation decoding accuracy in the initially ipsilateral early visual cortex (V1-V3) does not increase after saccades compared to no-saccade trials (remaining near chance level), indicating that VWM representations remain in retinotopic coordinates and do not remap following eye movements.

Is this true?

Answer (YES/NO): YES